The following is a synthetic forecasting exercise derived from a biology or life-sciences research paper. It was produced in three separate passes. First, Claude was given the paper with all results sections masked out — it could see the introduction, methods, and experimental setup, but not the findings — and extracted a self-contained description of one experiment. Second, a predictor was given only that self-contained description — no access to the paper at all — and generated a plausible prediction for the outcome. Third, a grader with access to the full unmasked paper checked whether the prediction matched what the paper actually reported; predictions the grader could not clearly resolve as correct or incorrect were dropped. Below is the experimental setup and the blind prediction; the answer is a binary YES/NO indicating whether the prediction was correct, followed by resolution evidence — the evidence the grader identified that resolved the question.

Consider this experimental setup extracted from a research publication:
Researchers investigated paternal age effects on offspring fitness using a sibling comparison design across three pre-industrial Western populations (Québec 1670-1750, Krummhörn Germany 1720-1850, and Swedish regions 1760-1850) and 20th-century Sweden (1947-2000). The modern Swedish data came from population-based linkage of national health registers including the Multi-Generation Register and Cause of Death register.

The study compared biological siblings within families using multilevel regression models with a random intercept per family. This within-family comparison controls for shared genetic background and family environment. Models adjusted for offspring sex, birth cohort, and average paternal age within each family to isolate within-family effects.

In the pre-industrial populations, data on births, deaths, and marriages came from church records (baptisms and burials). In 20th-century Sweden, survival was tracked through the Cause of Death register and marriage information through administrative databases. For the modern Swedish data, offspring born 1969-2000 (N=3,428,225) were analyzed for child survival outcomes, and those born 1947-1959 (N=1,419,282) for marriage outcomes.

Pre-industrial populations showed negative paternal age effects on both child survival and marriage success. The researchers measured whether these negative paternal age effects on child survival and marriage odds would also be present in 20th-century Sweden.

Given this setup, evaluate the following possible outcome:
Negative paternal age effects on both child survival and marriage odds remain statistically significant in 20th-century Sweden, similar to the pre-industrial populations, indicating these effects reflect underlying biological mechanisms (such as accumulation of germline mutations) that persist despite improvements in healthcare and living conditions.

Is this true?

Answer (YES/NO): NO